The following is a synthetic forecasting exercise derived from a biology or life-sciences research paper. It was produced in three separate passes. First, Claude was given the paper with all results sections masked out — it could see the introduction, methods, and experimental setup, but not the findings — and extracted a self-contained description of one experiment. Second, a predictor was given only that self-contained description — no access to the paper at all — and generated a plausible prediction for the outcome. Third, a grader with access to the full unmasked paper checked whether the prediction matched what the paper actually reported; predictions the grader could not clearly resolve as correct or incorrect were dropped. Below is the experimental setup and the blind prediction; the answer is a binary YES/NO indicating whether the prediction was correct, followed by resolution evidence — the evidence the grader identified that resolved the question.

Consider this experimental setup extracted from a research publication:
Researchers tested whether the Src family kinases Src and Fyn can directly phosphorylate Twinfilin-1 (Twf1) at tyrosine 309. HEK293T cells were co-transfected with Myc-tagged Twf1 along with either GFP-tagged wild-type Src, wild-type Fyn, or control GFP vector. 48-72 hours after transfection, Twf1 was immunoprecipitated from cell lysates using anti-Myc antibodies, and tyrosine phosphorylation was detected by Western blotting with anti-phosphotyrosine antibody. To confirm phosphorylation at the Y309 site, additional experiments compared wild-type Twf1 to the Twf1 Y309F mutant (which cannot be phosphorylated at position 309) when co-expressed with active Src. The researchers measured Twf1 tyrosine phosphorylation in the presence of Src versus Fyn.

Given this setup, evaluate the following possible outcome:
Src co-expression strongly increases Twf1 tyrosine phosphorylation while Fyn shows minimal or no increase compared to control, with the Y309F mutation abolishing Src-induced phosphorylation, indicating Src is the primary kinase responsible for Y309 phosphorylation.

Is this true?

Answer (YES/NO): NO